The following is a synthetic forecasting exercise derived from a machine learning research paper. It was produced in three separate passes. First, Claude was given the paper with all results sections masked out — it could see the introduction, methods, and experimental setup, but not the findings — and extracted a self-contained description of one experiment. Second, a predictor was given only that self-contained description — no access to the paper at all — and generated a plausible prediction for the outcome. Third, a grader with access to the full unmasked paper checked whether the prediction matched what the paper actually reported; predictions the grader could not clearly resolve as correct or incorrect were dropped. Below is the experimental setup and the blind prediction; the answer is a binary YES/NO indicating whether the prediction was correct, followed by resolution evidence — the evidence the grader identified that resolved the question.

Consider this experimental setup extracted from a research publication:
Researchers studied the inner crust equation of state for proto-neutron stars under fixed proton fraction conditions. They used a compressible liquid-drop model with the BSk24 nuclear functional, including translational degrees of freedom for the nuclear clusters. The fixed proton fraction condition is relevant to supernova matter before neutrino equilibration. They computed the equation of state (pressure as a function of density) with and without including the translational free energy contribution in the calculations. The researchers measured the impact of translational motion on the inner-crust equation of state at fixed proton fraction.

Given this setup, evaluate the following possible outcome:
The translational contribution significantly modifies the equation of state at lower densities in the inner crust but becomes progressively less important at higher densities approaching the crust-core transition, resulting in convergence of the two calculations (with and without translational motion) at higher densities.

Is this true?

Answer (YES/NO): NO